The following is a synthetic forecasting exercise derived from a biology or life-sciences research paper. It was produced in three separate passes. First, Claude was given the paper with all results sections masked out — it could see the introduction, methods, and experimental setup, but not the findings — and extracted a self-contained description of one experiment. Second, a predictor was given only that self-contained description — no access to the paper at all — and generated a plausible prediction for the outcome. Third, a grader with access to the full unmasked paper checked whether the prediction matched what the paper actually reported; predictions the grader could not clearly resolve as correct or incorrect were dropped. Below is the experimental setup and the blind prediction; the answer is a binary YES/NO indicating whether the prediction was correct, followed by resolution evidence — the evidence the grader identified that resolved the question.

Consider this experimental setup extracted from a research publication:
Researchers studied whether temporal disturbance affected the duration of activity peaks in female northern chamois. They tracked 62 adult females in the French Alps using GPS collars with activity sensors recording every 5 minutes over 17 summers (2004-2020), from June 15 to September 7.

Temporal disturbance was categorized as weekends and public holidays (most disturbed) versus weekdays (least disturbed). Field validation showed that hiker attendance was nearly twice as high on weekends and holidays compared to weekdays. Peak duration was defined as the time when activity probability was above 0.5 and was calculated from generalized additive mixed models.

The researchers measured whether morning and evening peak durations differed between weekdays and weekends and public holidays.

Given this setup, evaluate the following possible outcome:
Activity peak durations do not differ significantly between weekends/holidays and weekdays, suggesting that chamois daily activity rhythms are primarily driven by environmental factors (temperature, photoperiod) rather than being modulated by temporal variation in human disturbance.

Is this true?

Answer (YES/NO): YES